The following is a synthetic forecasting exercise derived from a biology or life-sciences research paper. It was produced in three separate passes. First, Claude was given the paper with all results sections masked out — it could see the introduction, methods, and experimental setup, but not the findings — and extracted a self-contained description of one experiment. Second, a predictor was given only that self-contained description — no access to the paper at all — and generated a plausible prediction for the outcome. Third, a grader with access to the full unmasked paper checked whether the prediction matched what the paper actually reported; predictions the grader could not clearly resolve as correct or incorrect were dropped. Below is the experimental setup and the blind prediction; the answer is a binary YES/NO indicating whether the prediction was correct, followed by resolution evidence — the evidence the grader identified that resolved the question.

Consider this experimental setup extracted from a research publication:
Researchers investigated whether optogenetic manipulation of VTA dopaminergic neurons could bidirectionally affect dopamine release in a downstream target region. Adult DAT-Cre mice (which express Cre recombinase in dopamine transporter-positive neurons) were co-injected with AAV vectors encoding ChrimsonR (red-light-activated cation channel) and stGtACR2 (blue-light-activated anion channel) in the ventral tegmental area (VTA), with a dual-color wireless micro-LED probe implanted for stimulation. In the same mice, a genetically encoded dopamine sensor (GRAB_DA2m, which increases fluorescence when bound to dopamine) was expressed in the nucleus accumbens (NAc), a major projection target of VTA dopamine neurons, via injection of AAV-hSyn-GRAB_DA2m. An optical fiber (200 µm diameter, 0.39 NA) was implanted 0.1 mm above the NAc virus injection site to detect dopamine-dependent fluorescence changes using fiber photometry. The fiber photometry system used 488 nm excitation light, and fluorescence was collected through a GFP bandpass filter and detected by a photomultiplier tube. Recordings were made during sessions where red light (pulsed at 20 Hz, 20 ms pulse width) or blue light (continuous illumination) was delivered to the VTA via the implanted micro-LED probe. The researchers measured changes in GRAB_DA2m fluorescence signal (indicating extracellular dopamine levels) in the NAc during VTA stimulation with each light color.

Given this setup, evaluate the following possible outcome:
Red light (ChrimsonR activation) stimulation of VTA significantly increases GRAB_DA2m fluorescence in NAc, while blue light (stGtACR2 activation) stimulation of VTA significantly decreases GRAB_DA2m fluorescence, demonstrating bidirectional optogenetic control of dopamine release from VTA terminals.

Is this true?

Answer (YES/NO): YES